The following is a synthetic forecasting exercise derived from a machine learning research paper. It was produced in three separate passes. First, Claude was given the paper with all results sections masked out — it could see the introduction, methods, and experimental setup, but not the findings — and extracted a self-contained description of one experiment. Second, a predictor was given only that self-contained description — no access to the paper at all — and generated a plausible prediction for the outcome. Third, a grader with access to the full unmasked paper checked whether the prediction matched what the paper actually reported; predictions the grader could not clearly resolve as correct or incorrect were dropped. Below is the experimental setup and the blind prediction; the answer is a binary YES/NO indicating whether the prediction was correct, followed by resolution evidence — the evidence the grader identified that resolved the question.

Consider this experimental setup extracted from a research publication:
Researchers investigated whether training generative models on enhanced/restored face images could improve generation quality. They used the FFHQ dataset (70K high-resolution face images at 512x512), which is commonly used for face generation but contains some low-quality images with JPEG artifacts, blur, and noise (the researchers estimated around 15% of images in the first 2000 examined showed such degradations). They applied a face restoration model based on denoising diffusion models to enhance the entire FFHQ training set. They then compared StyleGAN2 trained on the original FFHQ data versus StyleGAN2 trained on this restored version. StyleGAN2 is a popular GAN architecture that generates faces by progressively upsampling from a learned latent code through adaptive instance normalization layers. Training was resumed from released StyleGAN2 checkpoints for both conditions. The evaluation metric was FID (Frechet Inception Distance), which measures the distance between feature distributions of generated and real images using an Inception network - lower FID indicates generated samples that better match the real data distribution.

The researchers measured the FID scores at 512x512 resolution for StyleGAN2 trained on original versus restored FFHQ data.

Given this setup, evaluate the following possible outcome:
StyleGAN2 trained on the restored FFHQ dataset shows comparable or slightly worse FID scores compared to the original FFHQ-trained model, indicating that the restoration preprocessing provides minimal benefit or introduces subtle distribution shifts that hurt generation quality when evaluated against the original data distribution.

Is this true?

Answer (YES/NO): NO